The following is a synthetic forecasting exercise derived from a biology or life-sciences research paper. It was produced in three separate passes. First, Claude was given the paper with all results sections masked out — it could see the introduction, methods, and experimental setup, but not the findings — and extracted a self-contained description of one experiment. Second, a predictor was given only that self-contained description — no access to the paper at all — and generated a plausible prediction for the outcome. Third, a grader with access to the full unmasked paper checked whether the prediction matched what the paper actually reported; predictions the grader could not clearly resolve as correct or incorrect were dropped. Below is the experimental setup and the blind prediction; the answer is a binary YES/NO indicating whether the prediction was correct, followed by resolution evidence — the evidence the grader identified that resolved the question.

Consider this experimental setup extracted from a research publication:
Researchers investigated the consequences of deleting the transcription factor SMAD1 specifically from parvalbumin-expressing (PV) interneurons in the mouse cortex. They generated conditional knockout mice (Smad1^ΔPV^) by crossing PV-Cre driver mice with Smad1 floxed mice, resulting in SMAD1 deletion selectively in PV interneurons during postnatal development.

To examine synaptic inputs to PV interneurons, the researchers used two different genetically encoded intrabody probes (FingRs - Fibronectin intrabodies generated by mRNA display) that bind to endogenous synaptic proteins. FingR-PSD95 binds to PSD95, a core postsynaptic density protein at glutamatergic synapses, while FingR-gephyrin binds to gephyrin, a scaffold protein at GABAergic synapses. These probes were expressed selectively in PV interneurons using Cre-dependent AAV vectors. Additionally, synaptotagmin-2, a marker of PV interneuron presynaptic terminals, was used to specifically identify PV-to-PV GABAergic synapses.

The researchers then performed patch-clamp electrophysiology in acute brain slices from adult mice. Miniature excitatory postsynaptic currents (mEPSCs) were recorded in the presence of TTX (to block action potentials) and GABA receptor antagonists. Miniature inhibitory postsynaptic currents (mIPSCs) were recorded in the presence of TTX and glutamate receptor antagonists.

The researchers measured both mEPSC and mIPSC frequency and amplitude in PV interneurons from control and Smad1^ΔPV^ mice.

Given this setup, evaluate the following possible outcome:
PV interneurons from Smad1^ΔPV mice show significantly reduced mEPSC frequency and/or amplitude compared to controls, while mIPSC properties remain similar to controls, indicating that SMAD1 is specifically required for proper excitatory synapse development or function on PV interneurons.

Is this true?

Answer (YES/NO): YES